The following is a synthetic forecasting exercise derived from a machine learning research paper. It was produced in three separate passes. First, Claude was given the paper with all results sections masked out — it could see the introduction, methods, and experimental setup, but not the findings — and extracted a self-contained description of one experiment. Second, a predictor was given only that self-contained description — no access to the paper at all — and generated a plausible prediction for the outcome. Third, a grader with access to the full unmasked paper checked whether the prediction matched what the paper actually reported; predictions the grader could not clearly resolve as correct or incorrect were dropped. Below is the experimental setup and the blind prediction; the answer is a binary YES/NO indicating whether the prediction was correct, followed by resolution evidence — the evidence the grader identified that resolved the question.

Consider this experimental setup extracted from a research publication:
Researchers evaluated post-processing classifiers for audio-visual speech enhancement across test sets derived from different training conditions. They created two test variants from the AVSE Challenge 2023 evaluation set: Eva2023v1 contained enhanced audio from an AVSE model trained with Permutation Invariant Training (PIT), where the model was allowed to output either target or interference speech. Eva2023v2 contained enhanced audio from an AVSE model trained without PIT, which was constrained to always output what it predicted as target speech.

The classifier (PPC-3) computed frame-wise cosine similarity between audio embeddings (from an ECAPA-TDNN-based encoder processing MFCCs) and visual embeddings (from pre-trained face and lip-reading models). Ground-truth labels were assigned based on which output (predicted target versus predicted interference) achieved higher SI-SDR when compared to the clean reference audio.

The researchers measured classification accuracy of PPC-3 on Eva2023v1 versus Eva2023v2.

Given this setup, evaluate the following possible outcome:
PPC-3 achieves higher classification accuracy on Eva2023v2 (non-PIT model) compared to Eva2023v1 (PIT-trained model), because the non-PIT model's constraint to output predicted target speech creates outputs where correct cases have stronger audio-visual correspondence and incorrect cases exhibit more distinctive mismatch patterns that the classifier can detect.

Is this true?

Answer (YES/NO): NO